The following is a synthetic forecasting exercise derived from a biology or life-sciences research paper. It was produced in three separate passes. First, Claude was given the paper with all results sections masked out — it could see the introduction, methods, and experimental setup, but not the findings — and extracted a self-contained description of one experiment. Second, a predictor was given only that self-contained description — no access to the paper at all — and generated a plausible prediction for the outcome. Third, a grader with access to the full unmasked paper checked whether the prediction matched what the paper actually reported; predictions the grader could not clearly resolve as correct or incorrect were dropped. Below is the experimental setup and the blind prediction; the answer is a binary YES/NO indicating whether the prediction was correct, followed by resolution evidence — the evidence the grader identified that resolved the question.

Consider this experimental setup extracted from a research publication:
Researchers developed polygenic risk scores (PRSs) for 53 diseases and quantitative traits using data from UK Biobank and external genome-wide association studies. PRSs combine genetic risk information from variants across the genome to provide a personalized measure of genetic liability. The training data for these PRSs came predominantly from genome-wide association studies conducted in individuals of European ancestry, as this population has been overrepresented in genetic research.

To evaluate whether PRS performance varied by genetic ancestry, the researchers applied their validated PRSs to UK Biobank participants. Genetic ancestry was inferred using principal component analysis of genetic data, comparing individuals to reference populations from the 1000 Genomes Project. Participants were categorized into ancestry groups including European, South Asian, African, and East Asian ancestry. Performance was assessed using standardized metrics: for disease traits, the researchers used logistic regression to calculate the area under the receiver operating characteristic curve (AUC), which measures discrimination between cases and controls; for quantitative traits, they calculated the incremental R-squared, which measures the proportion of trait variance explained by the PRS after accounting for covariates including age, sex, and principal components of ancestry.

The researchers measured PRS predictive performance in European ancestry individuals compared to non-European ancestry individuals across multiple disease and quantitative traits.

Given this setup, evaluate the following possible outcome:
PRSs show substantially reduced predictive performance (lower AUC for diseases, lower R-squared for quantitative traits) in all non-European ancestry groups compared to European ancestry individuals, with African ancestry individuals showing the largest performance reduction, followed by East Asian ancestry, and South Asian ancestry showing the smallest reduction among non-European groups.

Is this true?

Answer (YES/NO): YES